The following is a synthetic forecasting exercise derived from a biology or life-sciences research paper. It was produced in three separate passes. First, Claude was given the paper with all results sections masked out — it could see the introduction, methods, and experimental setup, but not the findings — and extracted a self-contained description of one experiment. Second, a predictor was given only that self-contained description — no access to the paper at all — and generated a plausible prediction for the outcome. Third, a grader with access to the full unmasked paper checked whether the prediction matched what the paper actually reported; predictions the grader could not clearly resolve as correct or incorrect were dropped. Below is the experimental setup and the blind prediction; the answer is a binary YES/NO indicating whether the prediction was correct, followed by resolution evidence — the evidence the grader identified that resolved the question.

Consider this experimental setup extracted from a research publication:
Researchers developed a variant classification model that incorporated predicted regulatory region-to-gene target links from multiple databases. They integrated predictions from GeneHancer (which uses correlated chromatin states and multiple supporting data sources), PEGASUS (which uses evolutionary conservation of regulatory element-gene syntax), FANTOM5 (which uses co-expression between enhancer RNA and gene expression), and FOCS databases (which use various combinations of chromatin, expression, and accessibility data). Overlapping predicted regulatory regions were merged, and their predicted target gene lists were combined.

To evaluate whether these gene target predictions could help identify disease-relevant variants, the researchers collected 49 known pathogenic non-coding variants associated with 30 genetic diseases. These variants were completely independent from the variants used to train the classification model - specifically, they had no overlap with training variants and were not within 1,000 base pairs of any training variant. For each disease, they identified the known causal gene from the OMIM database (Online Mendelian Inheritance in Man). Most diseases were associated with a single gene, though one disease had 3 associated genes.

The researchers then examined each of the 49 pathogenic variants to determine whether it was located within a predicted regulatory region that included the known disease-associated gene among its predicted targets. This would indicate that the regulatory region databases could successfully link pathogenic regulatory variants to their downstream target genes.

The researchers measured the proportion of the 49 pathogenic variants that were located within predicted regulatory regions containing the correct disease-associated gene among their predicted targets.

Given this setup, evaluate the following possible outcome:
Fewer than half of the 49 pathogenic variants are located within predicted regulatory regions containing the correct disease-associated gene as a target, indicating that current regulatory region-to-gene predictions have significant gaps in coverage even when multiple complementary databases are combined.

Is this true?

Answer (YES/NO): NO